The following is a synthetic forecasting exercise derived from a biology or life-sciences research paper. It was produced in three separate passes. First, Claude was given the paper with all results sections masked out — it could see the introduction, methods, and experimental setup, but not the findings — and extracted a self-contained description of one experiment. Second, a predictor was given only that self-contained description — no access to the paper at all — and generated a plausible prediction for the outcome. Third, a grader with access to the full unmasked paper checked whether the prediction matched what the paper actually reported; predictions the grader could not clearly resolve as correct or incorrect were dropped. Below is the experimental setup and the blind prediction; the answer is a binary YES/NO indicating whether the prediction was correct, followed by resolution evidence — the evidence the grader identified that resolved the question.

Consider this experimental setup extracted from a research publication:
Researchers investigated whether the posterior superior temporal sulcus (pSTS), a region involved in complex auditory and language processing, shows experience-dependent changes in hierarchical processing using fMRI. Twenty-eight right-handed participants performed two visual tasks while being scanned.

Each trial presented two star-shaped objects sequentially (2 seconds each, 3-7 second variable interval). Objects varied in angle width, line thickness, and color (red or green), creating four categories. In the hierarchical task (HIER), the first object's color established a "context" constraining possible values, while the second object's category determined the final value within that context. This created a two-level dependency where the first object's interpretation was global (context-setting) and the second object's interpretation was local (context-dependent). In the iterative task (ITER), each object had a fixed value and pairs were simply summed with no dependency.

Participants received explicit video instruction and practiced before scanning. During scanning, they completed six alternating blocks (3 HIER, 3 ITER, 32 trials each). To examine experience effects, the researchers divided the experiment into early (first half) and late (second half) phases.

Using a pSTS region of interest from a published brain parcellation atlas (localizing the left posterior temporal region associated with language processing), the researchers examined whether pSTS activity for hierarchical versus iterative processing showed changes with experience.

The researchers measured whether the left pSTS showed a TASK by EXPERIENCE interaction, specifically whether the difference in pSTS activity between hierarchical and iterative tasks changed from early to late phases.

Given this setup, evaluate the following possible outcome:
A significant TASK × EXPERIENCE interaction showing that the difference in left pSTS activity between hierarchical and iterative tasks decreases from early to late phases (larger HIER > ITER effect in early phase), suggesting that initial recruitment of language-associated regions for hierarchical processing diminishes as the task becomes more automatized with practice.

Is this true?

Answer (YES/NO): NO